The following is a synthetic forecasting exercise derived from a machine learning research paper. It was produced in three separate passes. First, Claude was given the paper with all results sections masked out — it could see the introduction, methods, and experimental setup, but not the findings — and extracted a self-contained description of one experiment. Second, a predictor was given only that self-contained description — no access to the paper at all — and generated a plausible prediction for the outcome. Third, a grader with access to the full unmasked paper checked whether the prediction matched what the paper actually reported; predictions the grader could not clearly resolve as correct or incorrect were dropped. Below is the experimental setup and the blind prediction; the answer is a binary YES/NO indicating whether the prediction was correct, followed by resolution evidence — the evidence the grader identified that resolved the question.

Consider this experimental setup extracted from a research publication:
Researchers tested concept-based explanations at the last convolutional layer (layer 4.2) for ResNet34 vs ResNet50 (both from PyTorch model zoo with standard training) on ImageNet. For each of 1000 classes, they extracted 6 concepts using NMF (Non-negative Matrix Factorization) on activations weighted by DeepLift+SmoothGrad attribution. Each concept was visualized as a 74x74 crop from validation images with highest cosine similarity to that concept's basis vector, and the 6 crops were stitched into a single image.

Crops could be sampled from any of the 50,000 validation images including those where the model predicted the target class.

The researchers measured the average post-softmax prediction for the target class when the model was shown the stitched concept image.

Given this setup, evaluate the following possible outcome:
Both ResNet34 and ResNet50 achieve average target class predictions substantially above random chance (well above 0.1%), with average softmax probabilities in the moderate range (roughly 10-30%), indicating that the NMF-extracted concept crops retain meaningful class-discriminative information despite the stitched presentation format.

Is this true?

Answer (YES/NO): NO